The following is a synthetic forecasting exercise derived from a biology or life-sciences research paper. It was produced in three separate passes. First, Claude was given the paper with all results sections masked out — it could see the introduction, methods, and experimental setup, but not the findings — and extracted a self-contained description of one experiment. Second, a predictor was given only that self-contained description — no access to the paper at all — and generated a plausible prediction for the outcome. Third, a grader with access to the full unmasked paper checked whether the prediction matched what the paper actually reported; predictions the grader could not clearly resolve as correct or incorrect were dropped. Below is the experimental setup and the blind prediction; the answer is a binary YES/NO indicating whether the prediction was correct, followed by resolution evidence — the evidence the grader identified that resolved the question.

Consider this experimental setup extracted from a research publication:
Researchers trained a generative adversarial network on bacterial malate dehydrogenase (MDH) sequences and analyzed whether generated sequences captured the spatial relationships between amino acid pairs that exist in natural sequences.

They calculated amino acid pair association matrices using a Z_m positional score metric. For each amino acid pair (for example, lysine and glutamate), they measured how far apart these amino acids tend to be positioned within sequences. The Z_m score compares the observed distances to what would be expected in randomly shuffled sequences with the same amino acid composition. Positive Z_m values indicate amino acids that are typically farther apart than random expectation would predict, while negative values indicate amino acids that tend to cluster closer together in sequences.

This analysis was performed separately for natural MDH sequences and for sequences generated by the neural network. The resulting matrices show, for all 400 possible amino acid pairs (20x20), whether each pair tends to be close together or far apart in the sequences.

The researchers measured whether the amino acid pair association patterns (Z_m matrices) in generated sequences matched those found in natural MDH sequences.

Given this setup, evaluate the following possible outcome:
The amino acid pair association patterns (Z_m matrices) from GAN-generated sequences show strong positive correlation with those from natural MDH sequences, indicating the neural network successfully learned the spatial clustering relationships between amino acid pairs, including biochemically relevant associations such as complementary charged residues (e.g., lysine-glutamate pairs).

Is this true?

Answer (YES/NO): YES